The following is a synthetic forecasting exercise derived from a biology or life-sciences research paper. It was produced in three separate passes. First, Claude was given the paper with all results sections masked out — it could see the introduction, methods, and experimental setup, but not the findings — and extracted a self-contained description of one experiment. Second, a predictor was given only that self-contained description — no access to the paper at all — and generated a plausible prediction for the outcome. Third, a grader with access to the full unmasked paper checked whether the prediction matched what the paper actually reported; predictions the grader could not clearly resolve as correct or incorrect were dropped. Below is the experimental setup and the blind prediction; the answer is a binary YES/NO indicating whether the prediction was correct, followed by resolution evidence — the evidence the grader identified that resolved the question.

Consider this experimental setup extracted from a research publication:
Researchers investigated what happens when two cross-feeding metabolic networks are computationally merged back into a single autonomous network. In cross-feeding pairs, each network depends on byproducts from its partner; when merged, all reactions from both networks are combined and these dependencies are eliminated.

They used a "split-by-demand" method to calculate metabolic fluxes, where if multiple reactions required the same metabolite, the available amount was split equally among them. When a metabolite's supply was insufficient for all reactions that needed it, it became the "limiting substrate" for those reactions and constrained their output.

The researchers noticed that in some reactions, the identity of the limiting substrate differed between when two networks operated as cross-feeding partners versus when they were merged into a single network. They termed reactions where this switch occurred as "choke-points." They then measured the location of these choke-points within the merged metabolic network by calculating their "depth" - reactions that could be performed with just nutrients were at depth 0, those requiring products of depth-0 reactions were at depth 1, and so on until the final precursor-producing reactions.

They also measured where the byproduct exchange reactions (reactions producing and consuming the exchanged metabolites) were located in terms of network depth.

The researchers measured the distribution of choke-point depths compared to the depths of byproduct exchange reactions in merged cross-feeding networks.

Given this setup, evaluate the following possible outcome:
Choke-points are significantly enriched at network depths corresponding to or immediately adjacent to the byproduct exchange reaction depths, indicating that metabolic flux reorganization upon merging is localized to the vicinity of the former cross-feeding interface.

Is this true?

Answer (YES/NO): NO